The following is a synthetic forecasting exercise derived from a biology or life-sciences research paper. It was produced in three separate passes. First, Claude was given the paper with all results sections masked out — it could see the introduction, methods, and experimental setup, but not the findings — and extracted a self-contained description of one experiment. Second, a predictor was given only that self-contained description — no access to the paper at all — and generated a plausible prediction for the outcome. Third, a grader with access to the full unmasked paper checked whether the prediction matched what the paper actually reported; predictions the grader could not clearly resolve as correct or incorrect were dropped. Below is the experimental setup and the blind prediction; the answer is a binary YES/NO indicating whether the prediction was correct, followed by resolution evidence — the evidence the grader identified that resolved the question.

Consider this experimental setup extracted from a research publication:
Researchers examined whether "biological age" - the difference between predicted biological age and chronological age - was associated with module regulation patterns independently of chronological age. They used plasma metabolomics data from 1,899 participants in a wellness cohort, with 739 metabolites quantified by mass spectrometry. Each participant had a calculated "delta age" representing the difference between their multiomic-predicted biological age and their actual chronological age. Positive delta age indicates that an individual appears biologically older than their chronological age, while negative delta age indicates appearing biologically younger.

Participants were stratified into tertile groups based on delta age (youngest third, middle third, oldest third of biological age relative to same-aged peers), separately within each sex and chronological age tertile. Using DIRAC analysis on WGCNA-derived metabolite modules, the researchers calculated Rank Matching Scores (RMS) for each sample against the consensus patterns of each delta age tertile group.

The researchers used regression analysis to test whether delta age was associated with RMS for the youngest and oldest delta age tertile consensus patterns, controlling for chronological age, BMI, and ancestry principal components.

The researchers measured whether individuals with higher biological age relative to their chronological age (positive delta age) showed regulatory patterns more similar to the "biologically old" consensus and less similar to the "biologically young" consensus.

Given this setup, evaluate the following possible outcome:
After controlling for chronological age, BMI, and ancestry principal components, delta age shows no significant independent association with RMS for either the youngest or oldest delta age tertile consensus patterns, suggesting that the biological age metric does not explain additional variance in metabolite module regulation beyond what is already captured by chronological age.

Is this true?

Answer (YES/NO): NO